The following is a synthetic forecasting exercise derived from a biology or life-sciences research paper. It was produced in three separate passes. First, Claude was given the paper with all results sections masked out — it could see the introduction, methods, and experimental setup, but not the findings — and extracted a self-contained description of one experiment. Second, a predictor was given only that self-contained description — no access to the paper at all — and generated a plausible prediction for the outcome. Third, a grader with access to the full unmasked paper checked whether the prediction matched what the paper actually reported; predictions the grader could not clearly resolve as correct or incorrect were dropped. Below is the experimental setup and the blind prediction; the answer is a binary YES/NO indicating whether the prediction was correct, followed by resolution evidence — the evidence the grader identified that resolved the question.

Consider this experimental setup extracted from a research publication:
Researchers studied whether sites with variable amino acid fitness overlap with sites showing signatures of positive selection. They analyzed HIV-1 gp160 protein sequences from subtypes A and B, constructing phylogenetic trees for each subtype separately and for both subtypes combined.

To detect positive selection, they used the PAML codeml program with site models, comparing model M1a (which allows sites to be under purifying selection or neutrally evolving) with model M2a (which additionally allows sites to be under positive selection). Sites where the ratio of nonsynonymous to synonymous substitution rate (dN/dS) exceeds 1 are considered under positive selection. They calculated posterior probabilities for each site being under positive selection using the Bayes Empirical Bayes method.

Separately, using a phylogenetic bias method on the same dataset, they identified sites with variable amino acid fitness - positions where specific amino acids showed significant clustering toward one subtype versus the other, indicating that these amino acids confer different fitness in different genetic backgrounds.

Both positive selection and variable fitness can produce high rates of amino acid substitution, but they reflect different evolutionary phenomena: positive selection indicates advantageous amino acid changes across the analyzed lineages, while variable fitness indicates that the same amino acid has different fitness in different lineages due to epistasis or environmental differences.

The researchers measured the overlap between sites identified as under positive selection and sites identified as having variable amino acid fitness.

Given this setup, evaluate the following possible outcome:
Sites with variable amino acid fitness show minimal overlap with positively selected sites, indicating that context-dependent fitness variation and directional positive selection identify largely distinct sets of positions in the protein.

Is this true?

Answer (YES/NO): NO